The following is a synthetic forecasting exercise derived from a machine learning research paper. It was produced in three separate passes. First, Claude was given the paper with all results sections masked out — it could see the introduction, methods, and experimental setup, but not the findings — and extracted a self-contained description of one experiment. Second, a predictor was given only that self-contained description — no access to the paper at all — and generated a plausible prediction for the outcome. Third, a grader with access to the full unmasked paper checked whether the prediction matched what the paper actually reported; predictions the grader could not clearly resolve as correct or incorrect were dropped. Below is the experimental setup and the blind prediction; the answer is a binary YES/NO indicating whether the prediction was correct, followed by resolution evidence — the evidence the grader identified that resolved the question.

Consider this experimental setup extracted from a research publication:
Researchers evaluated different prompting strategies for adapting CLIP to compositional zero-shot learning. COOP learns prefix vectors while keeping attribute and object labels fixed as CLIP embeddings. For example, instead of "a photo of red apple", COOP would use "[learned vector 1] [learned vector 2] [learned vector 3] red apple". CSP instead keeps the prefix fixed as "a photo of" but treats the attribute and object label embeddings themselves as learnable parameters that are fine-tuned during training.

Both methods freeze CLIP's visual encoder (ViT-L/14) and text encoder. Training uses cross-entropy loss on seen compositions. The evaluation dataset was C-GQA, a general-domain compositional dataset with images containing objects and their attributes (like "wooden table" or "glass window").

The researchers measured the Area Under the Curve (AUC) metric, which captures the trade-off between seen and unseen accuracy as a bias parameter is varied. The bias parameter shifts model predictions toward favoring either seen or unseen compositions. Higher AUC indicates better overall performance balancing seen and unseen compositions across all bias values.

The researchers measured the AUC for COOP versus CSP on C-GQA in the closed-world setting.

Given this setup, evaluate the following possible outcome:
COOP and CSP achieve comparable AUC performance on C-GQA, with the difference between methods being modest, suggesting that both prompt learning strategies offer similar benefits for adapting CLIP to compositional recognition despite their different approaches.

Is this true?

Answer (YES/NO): NO